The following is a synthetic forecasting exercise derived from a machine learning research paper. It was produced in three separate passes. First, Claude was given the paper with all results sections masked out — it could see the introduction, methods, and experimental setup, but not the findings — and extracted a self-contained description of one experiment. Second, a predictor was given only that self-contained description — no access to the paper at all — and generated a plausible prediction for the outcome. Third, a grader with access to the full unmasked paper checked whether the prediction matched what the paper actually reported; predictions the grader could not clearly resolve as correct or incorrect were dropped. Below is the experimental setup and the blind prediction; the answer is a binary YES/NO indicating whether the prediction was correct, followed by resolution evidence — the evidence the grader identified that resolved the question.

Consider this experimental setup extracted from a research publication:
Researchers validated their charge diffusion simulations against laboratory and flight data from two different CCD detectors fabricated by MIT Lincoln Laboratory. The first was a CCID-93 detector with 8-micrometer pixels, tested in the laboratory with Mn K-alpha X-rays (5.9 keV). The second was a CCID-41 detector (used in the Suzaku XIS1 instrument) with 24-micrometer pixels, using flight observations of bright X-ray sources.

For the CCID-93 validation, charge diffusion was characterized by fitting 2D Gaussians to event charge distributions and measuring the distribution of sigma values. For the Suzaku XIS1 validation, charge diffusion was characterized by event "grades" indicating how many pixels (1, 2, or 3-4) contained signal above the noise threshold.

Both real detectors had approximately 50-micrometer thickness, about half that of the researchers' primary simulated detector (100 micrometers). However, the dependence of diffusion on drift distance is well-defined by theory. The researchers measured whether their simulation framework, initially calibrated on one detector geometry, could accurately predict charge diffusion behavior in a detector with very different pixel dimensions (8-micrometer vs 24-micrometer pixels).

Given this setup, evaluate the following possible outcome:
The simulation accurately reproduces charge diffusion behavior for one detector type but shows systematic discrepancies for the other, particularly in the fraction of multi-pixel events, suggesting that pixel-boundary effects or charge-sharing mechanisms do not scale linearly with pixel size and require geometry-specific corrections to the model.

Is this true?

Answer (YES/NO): NO